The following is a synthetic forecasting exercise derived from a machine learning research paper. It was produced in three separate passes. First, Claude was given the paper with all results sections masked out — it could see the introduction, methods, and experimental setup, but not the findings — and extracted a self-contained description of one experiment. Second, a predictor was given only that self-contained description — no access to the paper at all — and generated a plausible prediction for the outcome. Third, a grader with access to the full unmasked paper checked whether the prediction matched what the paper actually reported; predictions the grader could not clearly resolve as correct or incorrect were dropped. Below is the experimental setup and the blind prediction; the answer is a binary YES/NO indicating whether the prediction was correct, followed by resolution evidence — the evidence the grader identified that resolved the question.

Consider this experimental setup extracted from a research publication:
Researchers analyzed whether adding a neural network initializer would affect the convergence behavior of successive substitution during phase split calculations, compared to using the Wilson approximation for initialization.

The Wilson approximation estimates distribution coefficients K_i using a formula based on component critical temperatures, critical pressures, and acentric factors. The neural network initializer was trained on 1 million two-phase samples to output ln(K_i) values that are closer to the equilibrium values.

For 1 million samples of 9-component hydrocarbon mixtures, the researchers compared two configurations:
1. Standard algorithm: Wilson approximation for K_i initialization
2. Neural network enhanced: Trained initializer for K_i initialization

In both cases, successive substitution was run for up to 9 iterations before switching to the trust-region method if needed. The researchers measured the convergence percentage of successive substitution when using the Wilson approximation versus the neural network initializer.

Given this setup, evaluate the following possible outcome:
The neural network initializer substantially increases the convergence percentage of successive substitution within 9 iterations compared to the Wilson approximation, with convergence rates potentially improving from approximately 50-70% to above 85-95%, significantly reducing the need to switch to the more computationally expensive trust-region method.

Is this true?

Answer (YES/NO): NO